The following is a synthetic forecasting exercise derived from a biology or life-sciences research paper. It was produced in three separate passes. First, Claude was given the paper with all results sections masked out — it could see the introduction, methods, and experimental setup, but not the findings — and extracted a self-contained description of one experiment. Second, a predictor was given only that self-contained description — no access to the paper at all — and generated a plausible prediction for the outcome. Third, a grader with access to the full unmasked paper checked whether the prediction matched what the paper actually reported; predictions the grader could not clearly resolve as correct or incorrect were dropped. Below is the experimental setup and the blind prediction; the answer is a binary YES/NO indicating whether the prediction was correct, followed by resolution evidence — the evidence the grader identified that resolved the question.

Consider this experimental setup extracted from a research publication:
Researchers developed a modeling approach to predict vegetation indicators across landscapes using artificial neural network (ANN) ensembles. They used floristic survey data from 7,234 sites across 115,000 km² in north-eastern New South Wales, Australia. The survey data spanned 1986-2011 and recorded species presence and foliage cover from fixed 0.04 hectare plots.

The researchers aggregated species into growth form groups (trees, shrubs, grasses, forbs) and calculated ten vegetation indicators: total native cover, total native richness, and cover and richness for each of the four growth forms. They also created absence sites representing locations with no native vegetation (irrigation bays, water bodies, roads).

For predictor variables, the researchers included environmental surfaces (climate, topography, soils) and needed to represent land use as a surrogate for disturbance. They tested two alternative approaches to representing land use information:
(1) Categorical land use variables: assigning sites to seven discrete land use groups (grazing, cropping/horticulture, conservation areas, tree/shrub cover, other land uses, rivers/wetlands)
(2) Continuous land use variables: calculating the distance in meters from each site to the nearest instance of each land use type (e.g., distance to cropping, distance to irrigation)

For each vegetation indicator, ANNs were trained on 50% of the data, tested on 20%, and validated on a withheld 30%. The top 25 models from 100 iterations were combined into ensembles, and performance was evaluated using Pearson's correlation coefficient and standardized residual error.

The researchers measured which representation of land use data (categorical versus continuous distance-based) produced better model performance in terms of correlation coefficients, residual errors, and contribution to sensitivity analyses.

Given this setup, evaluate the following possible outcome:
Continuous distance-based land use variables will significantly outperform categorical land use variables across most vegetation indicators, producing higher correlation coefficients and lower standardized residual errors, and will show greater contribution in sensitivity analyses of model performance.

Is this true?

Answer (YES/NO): NO